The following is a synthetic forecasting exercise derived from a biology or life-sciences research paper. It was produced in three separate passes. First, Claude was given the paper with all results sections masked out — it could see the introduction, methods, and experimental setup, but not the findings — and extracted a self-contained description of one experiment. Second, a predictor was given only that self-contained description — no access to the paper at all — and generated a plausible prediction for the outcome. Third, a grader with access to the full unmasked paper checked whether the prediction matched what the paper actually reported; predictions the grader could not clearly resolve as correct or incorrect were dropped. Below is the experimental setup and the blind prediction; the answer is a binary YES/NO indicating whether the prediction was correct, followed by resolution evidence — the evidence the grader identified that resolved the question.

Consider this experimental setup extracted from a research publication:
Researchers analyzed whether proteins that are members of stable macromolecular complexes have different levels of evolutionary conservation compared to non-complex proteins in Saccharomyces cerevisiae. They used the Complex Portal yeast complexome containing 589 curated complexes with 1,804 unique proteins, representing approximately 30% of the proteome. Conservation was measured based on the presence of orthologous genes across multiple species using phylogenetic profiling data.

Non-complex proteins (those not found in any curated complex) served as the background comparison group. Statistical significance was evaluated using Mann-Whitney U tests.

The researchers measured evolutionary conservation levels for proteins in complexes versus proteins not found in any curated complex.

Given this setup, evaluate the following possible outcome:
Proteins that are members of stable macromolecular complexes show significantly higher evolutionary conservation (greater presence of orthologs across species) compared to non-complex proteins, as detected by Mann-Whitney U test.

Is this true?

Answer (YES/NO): YES